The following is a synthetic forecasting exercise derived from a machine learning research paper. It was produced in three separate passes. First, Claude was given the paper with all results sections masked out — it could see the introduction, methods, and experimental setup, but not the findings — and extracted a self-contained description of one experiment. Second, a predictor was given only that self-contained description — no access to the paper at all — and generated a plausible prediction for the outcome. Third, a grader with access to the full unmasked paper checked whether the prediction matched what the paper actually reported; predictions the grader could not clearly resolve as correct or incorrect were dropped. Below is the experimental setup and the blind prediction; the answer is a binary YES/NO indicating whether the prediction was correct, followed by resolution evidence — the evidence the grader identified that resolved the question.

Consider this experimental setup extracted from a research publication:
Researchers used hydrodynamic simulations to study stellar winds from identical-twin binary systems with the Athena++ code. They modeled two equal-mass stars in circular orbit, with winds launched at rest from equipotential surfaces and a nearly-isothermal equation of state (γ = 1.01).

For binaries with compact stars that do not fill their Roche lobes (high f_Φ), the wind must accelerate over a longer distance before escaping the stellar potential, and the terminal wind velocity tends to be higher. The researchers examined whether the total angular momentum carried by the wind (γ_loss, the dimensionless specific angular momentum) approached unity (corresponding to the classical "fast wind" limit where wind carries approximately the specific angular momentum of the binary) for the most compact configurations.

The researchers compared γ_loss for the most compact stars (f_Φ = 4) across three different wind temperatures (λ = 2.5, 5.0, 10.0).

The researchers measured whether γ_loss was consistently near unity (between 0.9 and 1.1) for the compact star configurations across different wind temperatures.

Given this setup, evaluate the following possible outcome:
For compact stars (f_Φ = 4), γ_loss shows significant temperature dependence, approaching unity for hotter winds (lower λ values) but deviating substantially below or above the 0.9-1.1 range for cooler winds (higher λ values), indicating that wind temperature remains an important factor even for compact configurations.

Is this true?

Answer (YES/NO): YES